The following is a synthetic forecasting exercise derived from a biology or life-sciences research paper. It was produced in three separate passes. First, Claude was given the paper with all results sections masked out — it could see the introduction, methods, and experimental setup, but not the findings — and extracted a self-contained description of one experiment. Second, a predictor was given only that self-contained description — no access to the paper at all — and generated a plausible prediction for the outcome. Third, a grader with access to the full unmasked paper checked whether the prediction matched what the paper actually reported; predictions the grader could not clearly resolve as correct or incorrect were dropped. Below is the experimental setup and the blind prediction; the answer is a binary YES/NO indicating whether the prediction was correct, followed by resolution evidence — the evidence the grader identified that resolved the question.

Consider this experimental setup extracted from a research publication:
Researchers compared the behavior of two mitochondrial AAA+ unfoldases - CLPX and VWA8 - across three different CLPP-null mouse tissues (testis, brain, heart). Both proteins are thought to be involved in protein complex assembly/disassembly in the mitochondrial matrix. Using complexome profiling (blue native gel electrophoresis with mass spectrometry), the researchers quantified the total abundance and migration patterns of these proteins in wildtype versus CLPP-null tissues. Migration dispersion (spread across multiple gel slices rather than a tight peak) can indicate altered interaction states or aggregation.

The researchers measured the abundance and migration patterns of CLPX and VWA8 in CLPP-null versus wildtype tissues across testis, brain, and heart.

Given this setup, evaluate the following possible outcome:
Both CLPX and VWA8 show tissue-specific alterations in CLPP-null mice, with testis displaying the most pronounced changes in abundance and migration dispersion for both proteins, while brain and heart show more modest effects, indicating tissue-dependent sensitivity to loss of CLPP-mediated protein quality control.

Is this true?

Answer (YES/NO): NO